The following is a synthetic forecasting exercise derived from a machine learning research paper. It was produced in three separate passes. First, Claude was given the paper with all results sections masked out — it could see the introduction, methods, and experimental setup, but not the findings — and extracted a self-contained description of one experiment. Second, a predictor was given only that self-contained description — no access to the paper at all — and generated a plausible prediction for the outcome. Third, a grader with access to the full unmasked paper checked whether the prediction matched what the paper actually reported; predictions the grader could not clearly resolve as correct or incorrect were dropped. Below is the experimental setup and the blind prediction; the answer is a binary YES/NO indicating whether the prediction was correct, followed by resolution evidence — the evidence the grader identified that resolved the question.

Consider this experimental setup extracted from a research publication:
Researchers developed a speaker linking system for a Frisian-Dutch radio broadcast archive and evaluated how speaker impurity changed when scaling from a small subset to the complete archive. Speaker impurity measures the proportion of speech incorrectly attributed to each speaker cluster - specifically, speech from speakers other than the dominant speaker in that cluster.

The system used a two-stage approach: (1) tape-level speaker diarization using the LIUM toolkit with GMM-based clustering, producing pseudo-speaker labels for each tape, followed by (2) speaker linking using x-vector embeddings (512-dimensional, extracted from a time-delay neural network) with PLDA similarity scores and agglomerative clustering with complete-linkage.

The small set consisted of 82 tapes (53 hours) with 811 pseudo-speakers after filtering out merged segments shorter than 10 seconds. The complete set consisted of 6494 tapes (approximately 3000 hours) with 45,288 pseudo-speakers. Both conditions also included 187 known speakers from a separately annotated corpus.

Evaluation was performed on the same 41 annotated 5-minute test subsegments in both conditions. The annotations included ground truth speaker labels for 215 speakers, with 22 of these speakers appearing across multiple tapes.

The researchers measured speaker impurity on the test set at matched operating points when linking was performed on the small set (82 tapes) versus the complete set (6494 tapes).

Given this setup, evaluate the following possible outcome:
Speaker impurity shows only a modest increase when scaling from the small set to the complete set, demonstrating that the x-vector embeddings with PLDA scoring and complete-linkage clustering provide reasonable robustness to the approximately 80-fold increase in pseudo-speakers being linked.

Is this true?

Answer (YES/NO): NO